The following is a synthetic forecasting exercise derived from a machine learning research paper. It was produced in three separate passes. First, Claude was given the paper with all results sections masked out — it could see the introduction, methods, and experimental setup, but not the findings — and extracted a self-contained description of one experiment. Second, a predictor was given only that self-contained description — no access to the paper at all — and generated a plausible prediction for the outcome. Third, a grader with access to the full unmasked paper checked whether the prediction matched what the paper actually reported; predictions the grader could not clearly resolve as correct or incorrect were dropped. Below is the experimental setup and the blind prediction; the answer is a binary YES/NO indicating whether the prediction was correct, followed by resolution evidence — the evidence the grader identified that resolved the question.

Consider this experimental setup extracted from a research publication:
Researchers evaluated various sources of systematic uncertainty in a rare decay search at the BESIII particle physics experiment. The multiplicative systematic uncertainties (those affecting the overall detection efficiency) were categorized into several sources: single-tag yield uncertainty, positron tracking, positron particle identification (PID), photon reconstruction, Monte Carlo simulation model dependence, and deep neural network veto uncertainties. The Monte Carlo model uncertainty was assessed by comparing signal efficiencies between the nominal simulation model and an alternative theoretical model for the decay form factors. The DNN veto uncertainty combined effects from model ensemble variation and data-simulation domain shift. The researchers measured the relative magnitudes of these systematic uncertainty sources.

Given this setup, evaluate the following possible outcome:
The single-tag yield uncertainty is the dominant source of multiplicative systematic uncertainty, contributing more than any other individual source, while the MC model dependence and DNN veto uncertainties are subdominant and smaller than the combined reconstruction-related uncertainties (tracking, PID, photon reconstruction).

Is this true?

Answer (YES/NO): NO